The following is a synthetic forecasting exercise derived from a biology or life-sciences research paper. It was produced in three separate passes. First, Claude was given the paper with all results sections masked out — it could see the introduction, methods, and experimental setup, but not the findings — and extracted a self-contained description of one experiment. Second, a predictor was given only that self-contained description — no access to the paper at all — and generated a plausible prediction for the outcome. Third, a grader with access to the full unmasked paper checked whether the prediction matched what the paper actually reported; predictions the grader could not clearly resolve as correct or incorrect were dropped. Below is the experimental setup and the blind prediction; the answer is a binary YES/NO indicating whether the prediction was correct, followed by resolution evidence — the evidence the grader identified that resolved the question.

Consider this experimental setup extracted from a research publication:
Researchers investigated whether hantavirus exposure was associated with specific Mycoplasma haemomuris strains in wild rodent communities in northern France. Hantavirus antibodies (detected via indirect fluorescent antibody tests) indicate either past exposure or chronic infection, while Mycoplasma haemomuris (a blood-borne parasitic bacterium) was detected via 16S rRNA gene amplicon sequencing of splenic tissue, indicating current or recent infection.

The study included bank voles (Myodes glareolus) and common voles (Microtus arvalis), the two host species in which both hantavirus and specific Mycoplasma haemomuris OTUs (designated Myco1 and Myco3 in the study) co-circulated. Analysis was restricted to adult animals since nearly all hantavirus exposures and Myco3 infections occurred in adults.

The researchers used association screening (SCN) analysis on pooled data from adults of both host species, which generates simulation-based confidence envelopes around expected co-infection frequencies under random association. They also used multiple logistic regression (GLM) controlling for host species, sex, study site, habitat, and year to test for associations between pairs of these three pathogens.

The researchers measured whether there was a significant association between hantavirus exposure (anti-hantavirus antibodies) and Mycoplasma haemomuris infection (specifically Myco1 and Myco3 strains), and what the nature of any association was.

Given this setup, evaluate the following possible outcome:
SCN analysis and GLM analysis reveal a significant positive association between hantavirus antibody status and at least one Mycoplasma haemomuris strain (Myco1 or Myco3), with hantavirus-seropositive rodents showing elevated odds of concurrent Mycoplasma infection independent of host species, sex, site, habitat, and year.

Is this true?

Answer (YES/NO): YES